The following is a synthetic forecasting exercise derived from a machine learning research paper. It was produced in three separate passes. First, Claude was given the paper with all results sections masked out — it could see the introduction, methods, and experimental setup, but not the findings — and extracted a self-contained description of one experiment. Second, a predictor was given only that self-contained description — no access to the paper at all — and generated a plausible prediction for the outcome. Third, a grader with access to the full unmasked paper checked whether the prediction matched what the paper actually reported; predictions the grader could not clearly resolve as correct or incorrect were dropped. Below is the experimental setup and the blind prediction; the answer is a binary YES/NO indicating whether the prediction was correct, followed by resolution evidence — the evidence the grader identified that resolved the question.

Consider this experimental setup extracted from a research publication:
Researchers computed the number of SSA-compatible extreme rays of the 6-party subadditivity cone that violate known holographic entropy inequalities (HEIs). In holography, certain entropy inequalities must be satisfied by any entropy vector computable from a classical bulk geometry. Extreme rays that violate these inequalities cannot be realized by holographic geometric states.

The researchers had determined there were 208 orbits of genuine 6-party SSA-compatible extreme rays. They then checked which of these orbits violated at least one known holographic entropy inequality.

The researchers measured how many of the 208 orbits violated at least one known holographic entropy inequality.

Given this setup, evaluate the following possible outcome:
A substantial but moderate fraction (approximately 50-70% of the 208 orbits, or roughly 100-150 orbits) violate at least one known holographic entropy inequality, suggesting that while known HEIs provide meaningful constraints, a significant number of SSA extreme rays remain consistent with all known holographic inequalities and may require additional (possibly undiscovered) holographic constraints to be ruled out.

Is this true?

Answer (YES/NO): NO